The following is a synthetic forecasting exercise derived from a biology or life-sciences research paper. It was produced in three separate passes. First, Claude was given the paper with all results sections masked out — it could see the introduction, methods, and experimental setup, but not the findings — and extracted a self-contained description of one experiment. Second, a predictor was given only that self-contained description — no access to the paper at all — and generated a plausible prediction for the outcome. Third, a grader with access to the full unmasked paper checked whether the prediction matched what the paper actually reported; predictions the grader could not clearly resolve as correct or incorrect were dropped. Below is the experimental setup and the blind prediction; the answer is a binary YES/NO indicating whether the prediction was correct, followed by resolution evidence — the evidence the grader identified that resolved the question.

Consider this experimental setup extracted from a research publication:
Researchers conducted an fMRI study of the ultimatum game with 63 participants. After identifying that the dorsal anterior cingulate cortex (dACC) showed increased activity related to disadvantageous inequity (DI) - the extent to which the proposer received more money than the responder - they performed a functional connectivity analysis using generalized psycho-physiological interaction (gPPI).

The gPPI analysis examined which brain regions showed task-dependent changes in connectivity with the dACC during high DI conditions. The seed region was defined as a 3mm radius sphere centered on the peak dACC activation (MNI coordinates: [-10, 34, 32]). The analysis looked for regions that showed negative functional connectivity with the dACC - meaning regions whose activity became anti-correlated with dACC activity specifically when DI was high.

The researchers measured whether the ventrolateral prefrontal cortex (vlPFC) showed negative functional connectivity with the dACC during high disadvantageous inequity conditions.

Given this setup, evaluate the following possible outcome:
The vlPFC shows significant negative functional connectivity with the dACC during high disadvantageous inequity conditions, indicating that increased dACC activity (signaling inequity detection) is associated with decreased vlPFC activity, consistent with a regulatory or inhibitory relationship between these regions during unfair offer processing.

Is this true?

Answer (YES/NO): YES